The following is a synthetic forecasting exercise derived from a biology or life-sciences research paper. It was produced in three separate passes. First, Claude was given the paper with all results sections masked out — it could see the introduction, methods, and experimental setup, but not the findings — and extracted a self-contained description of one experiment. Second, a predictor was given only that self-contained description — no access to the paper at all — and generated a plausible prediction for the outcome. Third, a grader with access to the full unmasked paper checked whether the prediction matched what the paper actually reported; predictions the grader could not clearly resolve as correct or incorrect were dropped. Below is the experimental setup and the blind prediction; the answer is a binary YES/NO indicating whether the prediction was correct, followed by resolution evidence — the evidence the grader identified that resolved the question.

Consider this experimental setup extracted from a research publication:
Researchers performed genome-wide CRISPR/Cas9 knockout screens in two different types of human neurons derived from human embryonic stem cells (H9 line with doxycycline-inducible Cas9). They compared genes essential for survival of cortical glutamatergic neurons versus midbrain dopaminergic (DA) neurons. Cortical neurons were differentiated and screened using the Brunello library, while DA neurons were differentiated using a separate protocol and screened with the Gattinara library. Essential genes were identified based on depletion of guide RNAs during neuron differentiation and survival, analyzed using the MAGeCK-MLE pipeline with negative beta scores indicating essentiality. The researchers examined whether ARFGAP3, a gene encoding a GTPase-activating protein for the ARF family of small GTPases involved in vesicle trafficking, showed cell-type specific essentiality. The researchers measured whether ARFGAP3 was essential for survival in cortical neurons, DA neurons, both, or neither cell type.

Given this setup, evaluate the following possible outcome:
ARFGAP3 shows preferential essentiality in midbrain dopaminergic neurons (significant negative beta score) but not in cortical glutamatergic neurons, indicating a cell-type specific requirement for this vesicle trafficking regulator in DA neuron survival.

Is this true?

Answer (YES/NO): NO